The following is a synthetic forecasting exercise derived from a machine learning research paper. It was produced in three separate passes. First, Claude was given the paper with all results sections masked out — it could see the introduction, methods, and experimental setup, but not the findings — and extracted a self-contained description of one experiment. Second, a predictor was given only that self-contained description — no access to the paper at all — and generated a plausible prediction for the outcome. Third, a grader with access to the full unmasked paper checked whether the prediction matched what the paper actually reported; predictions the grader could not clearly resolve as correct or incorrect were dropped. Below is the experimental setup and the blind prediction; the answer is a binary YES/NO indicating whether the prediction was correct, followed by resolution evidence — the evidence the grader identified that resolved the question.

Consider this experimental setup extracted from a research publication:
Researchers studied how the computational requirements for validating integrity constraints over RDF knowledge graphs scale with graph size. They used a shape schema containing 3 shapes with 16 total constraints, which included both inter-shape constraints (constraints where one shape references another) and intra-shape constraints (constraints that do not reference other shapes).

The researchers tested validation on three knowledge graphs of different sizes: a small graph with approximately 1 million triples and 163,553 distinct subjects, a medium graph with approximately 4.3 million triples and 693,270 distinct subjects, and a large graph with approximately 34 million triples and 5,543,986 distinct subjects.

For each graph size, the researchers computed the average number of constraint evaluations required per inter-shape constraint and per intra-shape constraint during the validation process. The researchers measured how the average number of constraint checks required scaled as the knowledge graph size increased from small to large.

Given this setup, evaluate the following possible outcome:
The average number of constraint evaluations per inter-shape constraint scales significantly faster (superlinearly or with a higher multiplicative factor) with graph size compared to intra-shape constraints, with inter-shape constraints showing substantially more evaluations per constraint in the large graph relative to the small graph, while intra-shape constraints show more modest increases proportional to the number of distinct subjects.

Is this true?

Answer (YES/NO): NO